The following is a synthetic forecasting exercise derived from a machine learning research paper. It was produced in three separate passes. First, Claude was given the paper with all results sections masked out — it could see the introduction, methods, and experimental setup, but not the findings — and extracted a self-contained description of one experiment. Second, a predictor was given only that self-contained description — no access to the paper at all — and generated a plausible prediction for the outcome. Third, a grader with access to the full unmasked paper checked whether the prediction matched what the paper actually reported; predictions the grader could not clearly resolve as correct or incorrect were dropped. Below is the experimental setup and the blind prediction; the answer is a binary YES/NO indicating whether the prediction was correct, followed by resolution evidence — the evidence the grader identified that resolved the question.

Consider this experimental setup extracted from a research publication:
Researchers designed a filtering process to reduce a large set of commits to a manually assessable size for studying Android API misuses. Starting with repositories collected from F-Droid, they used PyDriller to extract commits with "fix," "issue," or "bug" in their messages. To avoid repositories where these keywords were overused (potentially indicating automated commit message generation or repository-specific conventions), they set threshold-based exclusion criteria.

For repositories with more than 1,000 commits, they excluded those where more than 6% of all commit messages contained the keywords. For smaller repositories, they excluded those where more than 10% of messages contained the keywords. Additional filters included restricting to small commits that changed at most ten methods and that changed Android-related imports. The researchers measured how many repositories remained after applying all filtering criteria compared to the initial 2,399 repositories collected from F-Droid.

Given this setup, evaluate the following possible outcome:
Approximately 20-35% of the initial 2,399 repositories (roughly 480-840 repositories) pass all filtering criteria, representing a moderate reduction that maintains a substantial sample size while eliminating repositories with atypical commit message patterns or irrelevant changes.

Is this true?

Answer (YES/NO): NO